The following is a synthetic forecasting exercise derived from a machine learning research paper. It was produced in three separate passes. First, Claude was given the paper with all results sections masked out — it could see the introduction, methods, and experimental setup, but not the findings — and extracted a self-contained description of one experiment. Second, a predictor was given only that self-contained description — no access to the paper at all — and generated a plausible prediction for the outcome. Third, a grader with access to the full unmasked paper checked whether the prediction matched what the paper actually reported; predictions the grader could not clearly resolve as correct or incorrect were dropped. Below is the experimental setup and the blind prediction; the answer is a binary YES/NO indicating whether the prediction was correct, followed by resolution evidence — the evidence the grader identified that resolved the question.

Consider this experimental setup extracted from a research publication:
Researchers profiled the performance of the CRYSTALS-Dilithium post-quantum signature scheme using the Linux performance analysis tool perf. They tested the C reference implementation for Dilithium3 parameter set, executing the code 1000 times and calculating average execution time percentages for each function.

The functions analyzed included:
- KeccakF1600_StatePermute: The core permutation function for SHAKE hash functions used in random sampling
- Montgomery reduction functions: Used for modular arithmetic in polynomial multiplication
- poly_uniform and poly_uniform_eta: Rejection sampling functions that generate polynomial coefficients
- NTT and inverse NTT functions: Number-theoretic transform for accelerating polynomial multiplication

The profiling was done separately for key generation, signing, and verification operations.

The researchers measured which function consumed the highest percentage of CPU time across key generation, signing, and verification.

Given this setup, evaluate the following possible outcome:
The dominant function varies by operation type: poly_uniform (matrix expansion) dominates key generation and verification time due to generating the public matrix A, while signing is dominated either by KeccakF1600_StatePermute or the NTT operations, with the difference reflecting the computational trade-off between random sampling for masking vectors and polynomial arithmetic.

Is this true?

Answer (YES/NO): NO